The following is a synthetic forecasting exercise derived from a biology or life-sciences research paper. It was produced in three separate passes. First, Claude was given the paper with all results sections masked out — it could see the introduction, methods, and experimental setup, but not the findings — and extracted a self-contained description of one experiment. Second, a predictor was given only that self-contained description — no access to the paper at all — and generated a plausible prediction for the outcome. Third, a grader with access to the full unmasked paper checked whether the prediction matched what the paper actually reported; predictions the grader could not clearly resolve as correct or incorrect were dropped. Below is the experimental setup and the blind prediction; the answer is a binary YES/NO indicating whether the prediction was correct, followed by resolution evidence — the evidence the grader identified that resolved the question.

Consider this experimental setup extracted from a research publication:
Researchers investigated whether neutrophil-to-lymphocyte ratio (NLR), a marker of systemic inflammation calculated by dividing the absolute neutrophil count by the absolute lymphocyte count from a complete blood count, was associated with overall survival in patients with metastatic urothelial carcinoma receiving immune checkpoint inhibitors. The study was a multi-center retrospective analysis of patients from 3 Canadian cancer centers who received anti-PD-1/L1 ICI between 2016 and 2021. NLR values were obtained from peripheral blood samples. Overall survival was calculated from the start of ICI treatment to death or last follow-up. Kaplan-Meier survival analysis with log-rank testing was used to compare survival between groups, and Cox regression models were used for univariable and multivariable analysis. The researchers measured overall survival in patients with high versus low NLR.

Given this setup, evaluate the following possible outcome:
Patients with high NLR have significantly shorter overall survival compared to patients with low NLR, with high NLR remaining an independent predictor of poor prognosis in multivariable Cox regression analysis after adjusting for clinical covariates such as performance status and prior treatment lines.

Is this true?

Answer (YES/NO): YES